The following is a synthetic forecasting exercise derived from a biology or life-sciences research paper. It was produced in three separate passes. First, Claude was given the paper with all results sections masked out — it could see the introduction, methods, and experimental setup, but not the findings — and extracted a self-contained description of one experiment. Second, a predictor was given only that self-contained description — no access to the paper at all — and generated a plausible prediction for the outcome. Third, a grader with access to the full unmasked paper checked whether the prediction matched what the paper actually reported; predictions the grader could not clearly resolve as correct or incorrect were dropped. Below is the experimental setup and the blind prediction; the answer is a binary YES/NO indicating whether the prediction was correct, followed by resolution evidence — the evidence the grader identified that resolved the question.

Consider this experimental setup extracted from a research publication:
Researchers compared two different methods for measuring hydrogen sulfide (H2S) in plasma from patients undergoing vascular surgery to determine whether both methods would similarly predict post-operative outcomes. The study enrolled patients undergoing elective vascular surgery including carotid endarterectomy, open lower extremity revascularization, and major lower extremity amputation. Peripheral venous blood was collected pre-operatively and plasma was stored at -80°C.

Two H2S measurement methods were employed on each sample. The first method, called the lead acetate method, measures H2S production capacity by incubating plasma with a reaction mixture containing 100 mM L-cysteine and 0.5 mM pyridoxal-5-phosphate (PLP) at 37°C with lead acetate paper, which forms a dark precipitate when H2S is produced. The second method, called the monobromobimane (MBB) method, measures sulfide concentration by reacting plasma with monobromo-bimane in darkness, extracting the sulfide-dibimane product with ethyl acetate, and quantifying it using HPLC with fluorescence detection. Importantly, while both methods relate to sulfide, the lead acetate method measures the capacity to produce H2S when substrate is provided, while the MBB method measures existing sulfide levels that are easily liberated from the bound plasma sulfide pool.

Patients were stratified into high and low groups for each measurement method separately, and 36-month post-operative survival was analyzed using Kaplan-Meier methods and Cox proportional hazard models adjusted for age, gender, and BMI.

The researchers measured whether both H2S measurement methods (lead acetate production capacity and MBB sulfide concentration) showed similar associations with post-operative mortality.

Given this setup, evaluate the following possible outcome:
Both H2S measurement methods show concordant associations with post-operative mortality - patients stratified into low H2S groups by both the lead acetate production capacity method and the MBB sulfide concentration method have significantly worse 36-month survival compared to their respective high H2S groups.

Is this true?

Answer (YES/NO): NO